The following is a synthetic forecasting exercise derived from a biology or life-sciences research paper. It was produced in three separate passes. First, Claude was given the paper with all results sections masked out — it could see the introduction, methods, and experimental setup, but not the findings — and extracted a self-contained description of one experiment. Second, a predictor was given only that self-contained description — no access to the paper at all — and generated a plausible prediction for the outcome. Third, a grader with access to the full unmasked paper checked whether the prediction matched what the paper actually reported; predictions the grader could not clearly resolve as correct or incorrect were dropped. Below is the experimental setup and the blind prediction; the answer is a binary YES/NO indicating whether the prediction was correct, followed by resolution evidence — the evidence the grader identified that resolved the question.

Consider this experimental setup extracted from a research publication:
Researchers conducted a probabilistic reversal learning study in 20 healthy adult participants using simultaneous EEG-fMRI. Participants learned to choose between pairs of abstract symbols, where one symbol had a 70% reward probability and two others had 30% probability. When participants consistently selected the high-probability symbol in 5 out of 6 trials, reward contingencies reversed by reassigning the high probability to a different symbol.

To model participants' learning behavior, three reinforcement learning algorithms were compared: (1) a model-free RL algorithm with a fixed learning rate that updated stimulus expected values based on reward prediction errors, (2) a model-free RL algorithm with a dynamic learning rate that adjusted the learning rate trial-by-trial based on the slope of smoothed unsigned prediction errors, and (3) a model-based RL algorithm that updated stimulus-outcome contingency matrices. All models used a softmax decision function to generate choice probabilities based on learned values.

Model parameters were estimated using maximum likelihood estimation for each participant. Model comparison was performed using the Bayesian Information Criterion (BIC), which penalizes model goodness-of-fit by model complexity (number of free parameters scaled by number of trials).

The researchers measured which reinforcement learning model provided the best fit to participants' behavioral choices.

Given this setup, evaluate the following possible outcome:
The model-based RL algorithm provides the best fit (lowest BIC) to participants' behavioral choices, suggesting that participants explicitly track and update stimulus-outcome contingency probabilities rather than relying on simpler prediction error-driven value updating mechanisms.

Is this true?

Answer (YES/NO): NO